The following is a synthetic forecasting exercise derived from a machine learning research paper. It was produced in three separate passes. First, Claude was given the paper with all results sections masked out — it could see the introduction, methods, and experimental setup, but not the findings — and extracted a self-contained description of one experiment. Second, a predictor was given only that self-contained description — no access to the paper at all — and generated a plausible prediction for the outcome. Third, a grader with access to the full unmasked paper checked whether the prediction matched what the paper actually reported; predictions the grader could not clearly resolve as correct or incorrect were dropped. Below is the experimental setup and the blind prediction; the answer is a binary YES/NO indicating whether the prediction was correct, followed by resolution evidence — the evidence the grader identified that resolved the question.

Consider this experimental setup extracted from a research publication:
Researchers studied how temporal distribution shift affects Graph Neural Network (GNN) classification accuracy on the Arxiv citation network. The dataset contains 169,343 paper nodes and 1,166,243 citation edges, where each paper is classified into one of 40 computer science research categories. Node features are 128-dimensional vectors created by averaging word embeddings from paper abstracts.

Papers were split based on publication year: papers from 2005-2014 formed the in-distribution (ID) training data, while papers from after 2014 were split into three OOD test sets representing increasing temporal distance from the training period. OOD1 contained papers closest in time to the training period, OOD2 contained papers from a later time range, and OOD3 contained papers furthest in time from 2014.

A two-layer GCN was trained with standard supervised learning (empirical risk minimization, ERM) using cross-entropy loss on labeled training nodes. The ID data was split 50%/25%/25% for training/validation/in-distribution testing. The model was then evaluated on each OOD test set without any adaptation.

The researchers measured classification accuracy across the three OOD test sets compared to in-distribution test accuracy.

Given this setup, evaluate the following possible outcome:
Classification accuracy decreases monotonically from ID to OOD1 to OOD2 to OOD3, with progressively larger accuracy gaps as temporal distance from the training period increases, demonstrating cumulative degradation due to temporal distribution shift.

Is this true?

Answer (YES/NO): NO